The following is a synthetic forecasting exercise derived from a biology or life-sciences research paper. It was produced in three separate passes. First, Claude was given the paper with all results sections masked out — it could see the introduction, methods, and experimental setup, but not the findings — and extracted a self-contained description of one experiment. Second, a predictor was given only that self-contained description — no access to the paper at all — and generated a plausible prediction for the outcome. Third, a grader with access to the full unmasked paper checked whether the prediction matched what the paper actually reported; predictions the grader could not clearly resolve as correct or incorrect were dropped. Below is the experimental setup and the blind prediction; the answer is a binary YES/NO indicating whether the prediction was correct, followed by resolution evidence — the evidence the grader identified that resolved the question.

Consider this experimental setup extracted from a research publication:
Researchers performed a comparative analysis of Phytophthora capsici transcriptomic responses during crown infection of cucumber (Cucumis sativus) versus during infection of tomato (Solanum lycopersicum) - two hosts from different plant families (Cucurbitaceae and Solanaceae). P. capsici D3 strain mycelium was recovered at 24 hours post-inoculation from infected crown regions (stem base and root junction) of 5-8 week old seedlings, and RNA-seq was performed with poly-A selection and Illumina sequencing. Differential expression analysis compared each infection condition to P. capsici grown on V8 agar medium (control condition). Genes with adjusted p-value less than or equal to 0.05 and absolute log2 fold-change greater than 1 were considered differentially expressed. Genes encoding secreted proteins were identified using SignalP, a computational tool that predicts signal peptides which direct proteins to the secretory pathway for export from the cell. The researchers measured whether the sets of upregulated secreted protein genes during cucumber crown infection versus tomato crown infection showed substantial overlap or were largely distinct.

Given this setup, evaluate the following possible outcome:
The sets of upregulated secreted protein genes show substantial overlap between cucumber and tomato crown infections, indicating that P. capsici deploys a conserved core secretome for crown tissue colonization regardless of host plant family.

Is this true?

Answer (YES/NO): NO